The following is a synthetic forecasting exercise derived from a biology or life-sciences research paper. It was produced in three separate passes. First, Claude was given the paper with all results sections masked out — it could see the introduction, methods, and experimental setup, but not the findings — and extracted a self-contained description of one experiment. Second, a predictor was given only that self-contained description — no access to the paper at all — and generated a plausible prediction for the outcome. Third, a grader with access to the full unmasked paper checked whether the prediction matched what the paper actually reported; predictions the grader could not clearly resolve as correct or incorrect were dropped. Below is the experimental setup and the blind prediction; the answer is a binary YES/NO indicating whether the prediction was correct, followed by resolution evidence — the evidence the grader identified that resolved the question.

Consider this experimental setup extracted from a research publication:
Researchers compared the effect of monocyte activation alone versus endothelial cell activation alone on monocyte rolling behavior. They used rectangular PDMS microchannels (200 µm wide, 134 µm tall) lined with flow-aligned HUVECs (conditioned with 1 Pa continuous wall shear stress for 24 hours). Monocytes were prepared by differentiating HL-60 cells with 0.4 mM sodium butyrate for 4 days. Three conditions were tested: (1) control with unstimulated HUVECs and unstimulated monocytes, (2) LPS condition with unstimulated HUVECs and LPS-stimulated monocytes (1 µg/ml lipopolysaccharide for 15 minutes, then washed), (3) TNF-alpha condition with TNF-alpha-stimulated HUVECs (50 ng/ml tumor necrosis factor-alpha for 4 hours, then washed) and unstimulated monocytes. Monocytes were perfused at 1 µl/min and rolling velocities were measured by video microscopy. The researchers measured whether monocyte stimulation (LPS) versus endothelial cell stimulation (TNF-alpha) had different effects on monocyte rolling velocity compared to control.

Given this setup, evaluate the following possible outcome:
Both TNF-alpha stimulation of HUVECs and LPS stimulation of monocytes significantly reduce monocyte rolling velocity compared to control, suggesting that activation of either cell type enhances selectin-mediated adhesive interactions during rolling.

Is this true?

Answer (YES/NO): NO